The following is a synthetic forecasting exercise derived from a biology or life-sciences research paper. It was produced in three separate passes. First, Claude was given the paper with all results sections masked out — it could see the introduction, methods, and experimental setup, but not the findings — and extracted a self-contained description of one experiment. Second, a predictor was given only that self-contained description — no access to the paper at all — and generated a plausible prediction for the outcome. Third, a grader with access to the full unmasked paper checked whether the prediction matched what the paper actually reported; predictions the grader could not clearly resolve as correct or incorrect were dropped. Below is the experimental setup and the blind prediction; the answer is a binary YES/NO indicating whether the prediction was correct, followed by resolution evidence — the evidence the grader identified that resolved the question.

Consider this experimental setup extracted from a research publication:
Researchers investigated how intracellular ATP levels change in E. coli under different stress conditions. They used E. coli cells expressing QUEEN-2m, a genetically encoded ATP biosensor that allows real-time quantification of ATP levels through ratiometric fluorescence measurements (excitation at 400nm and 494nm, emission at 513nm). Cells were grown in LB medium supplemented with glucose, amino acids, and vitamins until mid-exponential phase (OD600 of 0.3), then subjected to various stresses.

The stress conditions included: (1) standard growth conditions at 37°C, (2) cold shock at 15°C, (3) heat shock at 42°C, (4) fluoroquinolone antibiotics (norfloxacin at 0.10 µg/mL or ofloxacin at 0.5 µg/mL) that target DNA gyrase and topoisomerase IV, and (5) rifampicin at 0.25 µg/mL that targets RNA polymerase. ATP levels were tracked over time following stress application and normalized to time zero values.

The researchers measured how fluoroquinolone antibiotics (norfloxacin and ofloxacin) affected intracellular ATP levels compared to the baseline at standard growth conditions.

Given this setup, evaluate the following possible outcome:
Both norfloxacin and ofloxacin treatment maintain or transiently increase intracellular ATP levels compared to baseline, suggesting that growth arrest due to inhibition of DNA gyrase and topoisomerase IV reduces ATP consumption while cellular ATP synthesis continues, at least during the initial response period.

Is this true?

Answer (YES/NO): YES